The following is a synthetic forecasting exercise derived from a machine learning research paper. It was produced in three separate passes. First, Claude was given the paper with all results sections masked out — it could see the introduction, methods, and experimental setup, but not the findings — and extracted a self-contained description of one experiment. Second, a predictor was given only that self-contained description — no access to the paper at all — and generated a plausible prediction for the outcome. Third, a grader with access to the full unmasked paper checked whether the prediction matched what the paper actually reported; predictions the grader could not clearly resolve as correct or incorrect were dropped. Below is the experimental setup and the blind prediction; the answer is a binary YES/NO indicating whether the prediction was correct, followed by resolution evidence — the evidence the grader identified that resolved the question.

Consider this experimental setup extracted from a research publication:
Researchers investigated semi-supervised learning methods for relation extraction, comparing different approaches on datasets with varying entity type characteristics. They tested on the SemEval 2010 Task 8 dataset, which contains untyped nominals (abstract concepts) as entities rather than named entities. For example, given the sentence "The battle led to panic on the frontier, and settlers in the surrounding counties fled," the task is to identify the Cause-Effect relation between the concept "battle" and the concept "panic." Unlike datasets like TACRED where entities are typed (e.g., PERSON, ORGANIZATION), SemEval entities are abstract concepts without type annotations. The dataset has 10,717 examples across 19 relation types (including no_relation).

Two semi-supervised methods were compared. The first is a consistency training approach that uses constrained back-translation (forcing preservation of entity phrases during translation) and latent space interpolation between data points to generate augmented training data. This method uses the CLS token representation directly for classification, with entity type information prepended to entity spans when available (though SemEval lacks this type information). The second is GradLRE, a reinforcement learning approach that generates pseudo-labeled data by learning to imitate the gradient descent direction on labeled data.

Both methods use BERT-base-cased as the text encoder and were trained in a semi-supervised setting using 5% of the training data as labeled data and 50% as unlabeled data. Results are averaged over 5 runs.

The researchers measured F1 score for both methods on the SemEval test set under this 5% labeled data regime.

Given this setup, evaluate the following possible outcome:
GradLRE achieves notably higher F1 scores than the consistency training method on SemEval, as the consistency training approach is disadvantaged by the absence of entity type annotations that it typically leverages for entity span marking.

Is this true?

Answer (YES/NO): YES